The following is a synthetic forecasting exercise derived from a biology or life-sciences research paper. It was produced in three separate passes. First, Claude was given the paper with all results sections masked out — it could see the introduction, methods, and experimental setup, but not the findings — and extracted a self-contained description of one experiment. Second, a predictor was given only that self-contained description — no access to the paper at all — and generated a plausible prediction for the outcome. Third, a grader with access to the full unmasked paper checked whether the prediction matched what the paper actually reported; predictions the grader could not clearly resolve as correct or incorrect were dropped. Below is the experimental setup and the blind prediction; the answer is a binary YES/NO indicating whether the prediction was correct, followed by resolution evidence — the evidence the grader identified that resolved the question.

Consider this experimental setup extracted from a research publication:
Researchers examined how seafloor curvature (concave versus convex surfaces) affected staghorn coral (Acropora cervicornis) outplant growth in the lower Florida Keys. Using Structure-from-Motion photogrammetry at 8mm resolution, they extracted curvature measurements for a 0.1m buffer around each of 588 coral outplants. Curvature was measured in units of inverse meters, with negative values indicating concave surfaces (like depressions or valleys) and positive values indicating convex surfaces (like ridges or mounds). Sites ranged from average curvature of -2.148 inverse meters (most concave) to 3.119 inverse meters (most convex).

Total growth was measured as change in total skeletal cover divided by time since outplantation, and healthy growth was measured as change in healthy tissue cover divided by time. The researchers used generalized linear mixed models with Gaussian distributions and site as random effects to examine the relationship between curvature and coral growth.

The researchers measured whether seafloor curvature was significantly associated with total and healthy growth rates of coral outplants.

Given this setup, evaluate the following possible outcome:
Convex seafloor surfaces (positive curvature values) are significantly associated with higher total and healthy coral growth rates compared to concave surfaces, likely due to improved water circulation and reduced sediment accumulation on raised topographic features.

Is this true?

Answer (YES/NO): NO